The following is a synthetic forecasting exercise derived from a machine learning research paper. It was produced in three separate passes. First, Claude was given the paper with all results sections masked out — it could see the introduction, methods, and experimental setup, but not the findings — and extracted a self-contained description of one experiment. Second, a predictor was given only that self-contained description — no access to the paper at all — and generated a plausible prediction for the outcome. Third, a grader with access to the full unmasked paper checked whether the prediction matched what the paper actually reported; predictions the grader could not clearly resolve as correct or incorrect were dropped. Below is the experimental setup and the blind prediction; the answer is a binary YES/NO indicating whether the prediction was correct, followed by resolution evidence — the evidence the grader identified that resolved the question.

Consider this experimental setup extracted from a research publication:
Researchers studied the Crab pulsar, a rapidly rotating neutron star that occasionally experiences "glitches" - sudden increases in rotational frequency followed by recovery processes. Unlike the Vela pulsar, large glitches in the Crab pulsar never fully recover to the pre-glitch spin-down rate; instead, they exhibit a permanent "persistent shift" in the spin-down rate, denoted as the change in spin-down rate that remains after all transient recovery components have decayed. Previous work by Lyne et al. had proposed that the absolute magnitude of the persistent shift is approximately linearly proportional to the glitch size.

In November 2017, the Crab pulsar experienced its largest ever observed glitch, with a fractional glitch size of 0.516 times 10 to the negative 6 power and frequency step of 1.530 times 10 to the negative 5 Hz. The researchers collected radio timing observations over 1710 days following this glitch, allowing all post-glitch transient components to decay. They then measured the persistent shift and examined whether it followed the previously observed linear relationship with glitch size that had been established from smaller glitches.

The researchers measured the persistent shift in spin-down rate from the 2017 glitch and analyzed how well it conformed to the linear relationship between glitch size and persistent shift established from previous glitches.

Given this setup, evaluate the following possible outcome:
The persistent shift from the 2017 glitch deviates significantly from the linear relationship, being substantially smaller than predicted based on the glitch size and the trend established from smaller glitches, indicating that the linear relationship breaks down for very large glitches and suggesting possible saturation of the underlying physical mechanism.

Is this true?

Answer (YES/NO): YES